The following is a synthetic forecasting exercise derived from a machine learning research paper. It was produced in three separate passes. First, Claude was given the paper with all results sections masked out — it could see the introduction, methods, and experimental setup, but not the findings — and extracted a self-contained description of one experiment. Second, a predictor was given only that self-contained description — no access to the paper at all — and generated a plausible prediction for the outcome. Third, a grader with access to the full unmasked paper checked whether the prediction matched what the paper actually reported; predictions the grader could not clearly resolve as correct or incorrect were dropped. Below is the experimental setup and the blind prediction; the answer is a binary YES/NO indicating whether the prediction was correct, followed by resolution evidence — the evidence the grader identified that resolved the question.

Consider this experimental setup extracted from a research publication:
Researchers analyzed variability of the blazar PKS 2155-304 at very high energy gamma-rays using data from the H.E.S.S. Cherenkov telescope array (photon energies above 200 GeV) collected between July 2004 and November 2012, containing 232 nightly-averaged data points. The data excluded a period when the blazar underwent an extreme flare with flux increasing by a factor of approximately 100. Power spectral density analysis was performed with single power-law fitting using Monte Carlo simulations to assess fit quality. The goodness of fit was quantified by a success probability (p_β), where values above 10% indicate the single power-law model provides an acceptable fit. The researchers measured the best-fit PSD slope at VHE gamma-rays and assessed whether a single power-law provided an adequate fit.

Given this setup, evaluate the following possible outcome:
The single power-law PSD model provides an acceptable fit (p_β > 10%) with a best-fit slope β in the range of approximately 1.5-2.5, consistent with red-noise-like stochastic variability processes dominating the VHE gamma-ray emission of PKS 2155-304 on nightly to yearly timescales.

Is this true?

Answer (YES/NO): NO